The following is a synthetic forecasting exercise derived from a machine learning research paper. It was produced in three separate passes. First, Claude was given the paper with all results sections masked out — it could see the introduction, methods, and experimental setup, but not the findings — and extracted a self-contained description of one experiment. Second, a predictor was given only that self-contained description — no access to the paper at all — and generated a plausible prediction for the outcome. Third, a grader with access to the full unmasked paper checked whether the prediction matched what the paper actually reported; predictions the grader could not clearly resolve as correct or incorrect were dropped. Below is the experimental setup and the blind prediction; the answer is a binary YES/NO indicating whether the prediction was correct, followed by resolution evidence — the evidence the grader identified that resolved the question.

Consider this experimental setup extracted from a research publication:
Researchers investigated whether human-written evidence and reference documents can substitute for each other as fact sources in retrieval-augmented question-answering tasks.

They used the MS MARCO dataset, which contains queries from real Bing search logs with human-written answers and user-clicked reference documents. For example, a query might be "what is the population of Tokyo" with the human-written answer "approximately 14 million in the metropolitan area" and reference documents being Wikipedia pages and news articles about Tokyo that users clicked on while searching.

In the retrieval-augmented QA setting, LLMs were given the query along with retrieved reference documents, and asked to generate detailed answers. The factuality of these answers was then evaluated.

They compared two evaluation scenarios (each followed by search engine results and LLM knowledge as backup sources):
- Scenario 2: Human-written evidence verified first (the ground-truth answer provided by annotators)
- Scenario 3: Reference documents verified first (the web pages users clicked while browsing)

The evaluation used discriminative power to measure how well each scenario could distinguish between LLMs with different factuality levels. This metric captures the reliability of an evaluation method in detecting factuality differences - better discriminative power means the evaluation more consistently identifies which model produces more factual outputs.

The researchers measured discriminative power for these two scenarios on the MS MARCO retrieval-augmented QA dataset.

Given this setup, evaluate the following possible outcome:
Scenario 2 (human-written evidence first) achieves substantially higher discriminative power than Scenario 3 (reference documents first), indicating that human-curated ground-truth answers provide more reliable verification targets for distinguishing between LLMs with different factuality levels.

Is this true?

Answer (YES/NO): NO